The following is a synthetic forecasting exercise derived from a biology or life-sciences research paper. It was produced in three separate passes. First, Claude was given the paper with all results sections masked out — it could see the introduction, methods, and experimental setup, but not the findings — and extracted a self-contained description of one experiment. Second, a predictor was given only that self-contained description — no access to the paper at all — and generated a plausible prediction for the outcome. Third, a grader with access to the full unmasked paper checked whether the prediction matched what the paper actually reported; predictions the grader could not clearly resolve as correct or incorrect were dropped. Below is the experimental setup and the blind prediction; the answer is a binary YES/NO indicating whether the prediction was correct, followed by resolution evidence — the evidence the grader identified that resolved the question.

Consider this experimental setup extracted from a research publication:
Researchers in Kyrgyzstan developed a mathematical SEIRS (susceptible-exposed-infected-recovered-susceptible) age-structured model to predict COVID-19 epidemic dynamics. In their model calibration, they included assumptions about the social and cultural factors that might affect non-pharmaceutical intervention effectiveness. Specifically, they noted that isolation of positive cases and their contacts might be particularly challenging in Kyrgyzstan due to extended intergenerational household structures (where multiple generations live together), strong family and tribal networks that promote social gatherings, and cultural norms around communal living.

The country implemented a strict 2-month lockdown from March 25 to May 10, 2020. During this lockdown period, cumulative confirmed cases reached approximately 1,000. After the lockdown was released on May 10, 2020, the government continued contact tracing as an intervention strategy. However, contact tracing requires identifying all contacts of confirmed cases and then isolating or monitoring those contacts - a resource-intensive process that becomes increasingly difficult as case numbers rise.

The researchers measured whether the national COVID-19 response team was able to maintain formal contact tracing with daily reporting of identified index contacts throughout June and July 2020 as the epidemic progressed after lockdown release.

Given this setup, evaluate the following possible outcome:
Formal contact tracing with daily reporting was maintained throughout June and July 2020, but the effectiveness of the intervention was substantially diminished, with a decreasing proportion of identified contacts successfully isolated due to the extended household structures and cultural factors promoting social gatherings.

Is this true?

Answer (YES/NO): NO